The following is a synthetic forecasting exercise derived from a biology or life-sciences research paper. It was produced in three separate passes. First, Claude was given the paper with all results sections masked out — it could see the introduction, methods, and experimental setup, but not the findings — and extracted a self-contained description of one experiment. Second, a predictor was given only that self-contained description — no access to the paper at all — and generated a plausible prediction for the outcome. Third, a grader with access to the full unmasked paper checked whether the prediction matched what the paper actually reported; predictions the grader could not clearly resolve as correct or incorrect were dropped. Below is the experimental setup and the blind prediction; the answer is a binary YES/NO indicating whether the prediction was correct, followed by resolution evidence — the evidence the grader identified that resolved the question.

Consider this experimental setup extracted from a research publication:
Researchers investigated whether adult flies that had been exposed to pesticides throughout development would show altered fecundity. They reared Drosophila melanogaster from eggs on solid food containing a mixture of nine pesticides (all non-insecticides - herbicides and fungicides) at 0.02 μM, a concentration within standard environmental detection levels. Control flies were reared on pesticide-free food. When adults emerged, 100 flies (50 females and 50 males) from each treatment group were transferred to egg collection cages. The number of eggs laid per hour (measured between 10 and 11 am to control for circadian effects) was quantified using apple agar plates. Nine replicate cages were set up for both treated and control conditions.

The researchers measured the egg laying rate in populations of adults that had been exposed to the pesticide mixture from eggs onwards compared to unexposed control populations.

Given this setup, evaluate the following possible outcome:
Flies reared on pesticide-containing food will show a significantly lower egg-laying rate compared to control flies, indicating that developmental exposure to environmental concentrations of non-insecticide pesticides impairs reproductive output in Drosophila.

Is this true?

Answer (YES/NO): YES